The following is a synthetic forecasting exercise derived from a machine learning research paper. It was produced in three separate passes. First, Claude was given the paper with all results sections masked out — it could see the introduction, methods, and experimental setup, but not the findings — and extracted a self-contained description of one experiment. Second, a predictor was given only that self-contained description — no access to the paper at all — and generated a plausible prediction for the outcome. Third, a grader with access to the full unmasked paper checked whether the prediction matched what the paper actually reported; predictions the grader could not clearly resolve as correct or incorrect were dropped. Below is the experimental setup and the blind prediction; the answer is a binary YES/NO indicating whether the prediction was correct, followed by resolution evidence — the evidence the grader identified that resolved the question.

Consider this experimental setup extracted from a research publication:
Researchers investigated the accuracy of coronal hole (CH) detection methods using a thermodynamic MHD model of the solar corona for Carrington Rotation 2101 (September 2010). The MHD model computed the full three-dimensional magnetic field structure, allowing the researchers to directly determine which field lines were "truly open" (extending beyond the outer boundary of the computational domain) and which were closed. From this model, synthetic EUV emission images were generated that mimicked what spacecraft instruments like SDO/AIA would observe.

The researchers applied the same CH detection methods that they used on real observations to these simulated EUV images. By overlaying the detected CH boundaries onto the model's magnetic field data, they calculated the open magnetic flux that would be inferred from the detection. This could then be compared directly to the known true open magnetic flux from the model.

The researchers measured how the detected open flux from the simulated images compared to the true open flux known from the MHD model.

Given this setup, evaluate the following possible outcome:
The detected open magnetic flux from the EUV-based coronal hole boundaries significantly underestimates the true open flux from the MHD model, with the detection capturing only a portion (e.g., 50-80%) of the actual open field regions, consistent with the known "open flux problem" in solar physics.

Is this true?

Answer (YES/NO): YES